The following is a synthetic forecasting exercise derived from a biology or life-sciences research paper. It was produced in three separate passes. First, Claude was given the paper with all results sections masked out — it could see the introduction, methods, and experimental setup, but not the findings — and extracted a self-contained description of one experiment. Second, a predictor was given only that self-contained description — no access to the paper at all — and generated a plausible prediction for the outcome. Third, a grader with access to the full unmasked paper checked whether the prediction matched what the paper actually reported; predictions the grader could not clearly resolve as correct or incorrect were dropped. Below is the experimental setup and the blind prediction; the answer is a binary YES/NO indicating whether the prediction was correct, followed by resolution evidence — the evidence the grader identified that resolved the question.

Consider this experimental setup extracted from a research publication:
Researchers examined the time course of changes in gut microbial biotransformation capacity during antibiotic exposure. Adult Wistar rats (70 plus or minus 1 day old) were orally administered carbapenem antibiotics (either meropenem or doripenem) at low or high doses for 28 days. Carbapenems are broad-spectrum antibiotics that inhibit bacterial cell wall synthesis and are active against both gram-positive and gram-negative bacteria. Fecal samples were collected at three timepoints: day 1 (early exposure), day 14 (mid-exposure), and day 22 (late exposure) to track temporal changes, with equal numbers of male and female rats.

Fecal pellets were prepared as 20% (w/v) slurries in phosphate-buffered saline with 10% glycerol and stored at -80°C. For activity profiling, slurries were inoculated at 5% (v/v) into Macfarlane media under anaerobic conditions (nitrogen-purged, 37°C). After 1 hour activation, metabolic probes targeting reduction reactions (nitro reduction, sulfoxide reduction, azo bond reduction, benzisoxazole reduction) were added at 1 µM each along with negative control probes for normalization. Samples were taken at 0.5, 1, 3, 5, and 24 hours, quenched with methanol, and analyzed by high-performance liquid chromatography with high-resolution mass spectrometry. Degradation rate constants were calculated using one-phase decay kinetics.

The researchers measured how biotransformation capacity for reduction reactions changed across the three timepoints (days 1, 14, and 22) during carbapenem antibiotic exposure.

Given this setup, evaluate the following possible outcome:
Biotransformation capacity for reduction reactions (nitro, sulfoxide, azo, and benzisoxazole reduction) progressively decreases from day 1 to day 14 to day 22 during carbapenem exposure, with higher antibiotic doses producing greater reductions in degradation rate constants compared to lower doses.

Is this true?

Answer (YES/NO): NO